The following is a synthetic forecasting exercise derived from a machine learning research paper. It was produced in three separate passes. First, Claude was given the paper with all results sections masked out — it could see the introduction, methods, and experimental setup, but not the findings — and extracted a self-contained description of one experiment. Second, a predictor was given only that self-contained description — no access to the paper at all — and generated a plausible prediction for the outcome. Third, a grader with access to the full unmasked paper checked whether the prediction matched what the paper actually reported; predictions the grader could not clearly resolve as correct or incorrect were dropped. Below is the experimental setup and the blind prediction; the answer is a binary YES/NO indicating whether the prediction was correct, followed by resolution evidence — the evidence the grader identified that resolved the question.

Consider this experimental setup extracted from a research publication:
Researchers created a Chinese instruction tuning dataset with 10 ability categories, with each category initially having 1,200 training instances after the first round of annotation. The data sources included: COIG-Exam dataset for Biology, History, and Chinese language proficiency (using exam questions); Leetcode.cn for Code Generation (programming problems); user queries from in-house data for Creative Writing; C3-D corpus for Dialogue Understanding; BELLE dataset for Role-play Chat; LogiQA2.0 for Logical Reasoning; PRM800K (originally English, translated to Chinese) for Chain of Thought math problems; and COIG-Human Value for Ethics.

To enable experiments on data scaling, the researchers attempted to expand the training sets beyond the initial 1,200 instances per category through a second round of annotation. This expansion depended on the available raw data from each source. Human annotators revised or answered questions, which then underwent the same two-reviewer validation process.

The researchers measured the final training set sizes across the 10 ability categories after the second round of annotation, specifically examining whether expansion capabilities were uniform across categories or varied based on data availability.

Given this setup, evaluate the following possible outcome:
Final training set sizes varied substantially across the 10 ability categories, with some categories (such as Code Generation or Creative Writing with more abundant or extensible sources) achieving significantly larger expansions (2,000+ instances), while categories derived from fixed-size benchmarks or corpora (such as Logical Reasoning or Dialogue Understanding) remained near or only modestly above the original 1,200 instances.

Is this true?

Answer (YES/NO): NO